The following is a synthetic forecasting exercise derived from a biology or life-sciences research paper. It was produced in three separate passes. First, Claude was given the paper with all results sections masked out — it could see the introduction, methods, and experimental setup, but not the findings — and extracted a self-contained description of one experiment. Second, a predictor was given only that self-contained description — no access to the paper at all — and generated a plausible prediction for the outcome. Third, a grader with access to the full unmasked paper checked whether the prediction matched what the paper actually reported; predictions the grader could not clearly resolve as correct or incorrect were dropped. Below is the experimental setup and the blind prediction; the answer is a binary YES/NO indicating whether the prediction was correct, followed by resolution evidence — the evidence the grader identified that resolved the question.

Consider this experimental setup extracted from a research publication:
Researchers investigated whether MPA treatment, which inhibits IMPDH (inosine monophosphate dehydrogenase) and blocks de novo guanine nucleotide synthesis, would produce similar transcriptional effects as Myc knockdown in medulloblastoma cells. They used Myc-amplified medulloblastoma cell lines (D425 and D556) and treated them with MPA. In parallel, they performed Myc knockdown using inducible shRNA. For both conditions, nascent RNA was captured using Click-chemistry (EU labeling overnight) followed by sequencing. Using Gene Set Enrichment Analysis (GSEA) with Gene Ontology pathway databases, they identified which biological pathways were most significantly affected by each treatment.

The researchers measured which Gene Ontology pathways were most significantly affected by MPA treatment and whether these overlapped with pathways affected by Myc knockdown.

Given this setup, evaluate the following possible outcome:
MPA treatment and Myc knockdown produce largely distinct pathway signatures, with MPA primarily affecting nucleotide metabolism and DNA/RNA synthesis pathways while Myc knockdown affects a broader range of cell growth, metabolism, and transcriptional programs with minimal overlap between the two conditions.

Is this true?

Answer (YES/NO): NO